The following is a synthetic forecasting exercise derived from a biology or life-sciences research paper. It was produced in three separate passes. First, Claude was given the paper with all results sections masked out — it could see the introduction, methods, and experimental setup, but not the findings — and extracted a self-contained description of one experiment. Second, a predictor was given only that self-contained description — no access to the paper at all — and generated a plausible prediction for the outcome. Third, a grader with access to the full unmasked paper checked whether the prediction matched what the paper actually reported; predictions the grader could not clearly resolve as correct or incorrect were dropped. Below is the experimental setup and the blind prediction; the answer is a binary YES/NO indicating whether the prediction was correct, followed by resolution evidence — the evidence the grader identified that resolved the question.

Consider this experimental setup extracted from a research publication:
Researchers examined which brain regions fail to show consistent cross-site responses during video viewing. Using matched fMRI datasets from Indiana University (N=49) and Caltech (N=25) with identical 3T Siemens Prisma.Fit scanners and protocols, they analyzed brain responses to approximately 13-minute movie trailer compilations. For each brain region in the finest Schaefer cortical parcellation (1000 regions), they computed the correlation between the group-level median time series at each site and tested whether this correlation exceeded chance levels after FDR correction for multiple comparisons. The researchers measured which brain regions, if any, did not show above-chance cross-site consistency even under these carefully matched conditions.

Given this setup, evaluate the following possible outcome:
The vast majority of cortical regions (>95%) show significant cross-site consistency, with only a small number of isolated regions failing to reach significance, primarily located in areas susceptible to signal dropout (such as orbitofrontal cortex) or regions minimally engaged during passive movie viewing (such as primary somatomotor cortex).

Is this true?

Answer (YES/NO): NO